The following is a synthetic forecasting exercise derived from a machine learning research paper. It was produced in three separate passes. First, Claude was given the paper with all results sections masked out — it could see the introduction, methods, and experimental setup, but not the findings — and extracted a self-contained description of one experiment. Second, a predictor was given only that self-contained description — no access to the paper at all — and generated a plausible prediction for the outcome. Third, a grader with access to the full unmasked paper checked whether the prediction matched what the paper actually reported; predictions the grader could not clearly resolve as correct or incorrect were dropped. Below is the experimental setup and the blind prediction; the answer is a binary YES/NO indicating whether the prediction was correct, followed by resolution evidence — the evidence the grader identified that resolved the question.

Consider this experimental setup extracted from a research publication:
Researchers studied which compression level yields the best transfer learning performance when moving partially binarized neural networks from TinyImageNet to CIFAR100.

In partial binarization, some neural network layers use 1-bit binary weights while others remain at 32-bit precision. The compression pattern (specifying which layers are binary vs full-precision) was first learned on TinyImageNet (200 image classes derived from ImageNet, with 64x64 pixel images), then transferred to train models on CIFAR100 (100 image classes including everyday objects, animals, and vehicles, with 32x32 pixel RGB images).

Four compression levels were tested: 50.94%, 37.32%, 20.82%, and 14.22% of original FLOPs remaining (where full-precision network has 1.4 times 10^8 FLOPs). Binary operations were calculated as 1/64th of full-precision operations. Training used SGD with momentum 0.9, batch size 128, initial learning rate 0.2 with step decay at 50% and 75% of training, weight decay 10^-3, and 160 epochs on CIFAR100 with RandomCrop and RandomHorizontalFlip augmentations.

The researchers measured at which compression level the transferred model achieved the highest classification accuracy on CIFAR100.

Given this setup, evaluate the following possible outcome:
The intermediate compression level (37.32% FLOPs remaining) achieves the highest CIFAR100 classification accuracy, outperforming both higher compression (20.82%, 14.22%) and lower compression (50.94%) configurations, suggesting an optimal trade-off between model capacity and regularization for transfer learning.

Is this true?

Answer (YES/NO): YES